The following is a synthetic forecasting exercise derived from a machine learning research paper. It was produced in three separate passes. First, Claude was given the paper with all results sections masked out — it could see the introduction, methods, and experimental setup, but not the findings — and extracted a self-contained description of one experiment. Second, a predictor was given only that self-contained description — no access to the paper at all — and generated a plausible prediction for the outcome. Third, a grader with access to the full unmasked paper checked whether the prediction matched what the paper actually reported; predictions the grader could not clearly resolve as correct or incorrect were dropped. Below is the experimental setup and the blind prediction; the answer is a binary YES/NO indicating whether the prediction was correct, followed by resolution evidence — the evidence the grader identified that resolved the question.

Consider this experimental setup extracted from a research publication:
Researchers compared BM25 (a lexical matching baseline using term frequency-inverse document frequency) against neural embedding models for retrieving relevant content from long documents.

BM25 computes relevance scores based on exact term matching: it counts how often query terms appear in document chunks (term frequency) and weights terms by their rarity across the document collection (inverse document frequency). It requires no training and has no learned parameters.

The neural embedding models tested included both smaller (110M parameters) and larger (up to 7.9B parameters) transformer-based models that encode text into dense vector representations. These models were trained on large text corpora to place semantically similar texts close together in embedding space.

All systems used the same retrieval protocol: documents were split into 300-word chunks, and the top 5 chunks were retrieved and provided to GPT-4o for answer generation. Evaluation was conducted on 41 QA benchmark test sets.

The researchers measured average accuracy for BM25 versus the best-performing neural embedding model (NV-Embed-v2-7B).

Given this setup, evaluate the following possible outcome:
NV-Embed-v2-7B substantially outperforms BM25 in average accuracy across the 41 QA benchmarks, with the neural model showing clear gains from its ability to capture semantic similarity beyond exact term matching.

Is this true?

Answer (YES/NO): YES